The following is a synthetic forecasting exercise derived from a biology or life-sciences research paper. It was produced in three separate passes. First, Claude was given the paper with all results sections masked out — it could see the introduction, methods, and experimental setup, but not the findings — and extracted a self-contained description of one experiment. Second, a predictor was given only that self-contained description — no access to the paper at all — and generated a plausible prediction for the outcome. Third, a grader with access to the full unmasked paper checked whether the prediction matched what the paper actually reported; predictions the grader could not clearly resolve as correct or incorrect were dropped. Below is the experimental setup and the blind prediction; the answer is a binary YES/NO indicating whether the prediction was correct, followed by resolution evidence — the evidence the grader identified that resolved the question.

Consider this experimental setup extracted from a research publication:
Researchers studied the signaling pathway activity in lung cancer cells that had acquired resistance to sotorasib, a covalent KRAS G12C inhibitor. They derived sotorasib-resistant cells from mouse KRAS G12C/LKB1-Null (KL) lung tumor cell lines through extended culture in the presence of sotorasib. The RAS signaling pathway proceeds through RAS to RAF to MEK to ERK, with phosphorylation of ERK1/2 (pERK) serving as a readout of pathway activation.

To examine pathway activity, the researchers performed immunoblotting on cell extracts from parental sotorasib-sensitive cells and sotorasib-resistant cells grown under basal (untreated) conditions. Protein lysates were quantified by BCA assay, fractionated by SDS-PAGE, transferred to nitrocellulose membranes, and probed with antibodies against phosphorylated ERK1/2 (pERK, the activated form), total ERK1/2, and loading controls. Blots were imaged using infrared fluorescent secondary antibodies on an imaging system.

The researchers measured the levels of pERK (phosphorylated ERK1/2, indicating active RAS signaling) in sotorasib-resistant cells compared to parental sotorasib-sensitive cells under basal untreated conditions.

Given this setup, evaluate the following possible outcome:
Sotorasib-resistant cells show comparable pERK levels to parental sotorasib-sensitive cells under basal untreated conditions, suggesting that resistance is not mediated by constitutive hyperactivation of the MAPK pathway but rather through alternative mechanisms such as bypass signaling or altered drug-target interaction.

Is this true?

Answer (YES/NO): NO